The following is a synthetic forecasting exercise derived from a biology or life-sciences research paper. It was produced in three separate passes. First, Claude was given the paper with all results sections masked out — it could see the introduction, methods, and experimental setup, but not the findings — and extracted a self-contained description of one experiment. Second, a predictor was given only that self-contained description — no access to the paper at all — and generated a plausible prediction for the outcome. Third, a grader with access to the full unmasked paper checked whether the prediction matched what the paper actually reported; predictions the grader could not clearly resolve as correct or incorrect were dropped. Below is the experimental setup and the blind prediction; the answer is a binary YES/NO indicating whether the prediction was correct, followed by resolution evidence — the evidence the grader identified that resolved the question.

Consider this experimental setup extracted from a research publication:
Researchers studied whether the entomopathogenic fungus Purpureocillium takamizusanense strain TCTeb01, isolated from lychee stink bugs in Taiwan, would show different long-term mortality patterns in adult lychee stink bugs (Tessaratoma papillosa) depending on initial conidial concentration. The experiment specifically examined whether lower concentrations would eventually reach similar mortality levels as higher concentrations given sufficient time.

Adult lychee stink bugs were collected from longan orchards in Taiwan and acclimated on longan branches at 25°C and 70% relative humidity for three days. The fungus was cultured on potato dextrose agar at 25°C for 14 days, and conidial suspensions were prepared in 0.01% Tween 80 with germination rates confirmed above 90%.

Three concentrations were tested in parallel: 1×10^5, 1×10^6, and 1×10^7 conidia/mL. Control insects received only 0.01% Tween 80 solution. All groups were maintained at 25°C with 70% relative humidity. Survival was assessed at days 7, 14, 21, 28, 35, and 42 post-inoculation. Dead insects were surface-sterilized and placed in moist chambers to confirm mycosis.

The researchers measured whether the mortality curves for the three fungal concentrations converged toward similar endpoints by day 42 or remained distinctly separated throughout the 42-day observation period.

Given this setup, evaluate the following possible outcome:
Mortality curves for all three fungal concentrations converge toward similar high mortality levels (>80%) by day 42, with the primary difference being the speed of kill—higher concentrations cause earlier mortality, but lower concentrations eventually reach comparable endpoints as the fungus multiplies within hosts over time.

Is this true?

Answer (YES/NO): NO